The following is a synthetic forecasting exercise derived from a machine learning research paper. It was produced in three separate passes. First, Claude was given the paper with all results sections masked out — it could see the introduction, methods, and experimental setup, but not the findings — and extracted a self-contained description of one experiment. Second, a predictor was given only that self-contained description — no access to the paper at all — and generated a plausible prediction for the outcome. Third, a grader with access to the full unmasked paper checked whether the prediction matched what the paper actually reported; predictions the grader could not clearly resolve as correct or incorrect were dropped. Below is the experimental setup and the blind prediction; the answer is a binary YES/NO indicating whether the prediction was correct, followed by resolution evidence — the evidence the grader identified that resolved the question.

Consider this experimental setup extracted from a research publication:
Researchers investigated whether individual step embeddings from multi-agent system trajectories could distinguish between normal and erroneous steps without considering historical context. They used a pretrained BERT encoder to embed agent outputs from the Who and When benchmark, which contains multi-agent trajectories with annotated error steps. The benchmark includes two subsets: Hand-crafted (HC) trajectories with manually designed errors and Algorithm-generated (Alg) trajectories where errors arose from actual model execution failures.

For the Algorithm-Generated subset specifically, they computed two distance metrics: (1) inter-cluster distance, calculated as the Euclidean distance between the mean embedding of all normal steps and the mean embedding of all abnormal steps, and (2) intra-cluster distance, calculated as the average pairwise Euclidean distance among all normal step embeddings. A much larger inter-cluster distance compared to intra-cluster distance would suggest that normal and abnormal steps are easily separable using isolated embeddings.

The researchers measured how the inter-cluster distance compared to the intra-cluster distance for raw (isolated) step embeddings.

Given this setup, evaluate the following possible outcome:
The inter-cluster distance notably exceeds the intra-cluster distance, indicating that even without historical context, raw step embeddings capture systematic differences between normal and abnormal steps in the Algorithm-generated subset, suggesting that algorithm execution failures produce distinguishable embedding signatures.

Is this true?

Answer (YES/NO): NO